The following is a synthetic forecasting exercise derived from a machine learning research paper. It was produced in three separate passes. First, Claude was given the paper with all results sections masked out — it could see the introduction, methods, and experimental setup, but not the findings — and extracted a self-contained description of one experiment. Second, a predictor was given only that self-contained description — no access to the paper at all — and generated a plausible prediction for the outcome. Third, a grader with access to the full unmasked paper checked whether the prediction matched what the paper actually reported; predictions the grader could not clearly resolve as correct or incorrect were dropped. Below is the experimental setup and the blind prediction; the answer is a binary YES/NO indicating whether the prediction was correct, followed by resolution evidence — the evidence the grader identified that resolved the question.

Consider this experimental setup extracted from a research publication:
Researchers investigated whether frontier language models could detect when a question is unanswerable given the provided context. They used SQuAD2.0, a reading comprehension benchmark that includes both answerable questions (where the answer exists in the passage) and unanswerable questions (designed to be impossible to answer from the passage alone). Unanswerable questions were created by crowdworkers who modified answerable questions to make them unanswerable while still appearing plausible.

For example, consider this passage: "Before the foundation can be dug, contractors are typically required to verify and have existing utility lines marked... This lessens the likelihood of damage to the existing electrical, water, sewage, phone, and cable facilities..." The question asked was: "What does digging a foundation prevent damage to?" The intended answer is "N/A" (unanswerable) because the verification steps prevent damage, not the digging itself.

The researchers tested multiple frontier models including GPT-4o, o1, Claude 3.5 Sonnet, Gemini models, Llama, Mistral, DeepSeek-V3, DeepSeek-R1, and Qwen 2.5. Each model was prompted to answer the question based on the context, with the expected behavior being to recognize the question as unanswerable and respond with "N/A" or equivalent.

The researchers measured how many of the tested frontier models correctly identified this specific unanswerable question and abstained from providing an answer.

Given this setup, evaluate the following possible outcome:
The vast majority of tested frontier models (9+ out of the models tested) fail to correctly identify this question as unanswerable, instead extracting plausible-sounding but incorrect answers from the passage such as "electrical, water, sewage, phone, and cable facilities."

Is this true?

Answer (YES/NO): YES